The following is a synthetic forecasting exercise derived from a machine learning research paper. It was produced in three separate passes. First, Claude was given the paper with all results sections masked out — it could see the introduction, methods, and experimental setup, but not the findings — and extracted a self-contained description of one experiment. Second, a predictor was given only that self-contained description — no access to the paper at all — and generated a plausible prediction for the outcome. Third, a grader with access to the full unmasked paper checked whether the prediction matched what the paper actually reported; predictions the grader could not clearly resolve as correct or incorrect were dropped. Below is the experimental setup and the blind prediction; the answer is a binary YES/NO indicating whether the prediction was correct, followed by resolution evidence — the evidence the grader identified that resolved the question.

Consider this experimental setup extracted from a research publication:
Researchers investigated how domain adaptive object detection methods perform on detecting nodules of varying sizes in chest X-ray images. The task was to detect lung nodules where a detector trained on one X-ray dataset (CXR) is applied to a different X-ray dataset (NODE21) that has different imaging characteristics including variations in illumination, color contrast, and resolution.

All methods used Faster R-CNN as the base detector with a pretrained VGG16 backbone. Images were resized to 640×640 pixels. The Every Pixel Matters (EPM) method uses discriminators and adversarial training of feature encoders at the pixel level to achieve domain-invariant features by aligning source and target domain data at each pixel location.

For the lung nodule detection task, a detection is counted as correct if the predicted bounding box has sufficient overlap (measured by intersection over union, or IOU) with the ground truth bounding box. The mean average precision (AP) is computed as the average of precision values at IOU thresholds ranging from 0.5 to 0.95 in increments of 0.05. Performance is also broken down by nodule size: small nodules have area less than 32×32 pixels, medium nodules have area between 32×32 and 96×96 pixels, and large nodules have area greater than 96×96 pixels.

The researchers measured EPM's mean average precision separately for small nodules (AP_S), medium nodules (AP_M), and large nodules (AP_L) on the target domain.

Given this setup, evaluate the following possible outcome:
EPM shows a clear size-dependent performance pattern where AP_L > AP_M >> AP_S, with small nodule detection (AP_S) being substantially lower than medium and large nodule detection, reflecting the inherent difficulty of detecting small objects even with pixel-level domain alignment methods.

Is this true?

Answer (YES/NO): YES